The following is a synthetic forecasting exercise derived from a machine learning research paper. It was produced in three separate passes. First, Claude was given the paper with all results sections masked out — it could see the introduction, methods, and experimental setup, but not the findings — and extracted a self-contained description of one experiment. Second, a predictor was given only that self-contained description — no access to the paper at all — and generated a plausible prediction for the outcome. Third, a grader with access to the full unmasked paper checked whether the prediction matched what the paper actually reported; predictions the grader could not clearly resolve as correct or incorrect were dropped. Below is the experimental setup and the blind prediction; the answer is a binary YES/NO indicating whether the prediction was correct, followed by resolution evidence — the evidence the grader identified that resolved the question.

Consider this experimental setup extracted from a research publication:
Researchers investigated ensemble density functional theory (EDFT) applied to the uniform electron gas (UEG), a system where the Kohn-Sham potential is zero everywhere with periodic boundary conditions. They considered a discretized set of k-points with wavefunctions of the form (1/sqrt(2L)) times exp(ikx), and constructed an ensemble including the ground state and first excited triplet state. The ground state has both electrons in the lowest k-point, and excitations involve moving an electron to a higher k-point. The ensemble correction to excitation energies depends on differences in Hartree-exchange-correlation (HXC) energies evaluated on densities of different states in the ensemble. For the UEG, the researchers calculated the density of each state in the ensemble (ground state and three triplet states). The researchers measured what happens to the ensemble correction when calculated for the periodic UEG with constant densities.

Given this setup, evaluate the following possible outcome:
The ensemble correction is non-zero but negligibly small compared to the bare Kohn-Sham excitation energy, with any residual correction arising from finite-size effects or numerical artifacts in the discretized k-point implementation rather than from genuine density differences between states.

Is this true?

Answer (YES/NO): NO